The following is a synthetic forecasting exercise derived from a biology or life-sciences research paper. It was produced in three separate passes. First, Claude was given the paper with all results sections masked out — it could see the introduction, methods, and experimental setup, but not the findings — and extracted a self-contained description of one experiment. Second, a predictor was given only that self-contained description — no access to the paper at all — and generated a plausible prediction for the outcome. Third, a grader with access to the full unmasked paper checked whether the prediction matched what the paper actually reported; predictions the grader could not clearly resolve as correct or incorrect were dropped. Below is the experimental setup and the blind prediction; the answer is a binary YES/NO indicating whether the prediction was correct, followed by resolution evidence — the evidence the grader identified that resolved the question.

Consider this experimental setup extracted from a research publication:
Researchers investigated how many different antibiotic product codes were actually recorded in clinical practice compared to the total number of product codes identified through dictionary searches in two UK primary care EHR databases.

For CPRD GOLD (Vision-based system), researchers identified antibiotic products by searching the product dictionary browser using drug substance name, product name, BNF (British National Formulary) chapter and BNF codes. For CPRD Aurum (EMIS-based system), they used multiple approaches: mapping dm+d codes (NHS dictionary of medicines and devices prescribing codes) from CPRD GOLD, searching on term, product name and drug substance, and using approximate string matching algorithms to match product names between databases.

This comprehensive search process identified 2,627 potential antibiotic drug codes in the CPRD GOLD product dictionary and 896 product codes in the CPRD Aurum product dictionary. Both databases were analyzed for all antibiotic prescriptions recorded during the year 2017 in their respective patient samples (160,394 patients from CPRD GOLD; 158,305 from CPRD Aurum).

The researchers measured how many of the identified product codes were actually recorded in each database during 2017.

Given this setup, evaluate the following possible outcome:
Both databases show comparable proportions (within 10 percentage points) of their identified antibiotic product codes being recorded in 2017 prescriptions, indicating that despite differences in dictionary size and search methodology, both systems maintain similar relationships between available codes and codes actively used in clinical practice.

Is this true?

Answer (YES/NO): NO